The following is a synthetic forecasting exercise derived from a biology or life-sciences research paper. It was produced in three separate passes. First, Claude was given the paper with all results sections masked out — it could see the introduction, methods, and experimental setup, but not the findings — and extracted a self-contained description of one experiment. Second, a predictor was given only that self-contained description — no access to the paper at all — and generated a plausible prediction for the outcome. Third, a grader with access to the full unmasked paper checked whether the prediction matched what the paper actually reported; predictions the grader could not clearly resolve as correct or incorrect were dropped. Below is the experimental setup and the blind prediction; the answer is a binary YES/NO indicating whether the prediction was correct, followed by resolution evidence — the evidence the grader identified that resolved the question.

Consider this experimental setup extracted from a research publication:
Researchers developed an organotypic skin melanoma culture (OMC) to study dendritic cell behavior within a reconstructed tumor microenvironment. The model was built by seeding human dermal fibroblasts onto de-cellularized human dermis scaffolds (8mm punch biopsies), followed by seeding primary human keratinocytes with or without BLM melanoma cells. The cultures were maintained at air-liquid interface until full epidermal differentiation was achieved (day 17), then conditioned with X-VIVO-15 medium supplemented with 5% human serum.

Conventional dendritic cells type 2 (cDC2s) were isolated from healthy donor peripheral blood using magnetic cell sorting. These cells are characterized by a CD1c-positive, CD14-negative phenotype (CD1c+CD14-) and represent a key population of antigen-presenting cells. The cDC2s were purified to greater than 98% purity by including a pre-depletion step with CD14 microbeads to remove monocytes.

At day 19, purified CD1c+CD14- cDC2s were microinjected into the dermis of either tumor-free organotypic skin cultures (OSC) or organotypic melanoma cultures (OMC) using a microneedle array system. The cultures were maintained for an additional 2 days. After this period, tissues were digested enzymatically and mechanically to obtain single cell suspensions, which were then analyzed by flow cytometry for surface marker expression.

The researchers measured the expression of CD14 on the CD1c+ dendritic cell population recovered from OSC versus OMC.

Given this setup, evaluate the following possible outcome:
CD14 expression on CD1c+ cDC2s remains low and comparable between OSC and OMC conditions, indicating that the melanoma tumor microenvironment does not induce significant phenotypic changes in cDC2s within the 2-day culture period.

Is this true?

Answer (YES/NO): NO